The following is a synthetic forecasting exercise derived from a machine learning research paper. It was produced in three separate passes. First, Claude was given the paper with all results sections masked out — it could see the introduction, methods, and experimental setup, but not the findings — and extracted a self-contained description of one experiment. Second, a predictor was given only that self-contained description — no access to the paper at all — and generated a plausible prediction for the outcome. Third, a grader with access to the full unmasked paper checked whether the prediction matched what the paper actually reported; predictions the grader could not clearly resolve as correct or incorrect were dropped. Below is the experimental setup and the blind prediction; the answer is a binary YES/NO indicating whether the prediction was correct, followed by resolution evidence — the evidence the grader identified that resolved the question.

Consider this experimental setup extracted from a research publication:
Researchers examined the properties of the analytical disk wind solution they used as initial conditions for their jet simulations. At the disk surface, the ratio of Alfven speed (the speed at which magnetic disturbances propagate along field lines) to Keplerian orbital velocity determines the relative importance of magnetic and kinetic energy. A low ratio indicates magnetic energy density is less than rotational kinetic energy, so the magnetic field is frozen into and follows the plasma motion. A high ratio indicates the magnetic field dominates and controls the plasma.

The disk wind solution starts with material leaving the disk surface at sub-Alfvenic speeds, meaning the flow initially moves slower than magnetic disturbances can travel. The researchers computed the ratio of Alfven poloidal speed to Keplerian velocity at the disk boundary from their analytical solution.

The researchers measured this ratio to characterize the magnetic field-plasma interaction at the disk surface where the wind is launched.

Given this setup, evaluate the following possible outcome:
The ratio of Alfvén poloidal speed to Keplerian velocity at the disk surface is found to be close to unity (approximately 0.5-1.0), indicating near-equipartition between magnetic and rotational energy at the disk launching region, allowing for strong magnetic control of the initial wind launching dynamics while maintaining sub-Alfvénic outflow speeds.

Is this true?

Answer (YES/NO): NO